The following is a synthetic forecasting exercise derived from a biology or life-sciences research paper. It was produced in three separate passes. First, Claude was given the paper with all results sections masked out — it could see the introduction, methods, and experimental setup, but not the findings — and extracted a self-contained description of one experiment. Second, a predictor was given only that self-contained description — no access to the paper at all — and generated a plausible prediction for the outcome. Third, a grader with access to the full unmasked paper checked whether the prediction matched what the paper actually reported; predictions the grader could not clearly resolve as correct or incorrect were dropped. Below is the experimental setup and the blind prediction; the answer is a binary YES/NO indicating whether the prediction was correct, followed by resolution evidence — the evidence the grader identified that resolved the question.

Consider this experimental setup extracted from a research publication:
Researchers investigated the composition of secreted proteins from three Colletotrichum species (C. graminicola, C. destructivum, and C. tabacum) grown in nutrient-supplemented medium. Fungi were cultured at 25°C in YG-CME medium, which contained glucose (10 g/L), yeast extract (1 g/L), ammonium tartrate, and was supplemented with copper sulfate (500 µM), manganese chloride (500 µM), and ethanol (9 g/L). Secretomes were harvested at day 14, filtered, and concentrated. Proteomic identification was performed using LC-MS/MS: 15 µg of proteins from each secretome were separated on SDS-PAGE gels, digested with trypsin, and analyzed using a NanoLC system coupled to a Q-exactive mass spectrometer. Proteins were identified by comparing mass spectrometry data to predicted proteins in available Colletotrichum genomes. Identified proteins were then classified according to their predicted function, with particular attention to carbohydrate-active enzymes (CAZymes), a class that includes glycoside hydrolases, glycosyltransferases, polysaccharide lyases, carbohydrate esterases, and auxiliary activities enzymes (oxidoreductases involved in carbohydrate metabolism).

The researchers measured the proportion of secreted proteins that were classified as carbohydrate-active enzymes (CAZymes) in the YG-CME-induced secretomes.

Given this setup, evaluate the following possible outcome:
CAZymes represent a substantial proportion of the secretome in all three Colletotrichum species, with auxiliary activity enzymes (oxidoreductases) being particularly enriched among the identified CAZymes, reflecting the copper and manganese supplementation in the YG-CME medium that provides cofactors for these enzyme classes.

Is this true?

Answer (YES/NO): YES